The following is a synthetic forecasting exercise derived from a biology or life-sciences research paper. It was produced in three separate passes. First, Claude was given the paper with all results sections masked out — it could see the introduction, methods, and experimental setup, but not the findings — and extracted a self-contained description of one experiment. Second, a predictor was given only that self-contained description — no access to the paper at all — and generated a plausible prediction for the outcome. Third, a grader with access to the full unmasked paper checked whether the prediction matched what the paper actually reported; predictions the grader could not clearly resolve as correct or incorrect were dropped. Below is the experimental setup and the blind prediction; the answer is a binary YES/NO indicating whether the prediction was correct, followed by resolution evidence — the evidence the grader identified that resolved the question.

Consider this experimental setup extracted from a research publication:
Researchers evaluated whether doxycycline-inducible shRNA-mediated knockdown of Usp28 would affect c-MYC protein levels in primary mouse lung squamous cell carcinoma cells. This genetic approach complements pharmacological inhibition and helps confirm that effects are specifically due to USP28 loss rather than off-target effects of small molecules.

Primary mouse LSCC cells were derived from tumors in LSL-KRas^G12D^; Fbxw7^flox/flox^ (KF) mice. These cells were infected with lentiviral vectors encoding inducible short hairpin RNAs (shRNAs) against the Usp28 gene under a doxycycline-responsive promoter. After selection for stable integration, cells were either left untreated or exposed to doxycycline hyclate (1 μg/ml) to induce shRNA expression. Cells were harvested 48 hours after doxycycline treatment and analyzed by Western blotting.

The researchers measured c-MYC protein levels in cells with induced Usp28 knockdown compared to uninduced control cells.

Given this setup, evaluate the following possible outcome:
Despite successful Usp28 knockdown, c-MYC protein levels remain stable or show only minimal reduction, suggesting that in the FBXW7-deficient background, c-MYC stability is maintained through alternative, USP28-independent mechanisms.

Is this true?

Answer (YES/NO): NO